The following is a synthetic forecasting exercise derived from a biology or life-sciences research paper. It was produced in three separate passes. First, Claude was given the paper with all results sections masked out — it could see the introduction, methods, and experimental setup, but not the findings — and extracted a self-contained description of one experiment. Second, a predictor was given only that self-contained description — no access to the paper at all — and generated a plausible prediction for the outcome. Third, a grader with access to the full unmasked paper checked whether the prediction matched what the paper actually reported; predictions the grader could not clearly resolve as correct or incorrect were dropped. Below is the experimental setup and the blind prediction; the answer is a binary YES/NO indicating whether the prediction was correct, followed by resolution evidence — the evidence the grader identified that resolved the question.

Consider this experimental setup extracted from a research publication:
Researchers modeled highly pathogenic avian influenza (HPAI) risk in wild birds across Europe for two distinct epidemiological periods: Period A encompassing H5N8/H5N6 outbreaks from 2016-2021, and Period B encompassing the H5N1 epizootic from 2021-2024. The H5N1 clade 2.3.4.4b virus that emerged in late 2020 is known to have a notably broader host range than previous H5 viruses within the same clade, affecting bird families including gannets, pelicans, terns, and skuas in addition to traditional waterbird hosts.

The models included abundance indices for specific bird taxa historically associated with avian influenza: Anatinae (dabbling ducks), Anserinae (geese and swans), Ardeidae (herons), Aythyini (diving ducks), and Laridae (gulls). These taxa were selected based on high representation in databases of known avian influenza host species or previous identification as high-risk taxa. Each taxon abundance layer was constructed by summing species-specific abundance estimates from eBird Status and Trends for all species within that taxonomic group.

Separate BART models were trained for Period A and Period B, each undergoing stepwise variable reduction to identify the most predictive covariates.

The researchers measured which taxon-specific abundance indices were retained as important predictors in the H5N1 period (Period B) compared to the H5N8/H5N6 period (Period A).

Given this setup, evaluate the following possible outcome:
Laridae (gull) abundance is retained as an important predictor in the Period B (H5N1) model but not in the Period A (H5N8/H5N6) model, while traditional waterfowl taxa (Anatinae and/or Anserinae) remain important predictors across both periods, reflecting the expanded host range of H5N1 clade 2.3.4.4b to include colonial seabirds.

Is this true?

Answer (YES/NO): NO